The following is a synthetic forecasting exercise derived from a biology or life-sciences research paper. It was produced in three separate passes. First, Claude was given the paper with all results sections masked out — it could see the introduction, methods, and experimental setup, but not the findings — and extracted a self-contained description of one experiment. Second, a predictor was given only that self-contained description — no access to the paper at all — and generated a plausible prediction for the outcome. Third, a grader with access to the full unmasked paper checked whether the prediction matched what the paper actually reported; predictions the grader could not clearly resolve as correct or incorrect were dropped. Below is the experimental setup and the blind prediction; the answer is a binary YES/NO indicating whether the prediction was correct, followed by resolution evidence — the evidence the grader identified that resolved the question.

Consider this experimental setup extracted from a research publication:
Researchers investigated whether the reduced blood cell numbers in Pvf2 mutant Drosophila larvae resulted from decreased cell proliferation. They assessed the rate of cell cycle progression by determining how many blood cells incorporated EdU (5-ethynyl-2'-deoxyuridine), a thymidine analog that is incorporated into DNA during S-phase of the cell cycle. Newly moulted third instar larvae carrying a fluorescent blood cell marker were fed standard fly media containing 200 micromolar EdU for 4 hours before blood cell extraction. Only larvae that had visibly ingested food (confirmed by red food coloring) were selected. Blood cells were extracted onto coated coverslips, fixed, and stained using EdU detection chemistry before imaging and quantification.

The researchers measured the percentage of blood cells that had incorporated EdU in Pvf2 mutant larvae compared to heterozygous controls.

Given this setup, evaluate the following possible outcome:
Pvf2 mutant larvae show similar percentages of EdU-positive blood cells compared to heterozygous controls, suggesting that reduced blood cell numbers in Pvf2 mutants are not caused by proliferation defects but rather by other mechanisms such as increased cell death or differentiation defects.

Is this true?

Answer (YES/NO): NO